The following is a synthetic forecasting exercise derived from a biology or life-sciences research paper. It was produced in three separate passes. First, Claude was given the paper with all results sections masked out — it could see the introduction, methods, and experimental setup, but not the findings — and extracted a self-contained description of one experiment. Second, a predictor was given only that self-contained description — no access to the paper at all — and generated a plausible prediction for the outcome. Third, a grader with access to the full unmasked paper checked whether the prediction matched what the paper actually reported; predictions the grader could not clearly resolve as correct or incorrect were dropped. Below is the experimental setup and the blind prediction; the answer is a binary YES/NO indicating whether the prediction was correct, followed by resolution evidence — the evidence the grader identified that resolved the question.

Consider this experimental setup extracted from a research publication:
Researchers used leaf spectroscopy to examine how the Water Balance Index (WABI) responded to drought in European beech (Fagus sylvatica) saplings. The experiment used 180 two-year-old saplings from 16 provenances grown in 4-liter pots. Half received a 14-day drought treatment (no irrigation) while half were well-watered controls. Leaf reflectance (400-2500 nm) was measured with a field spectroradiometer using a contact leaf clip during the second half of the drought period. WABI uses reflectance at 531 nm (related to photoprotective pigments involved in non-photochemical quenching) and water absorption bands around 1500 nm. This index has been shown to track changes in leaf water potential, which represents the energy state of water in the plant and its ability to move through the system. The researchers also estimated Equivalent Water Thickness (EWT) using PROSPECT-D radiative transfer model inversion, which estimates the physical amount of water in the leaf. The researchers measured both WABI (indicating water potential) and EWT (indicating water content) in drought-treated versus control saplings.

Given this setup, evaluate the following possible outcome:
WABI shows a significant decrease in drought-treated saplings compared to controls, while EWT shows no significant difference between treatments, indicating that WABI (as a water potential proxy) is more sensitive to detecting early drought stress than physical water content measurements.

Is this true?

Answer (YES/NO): YES